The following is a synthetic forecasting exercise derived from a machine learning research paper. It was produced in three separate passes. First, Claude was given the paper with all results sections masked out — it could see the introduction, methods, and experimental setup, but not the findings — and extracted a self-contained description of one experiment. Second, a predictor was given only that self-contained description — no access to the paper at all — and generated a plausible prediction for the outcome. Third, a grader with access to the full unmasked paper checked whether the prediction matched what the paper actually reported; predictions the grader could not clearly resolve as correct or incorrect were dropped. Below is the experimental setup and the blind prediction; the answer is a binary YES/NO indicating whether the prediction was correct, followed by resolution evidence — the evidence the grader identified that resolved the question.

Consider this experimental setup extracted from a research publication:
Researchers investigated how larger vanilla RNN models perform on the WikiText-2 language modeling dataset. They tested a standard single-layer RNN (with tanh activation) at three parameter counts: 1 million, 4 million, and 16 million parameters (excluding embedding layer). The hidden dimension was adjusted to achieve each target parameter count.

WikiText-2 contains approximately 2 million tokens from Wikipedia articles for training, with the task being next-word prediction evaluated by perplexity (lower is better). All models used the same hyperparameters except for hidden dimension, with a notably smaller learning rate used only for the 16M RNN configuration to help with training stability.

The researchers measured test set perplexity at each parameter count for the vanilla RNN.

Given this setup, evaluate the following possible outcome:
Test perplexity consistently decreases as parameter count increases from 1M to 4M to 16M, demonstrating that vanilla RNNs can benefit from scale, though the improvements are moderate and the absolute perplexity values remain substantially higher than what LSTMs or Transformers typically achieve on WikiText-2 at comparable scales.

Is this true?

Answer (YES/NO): NO